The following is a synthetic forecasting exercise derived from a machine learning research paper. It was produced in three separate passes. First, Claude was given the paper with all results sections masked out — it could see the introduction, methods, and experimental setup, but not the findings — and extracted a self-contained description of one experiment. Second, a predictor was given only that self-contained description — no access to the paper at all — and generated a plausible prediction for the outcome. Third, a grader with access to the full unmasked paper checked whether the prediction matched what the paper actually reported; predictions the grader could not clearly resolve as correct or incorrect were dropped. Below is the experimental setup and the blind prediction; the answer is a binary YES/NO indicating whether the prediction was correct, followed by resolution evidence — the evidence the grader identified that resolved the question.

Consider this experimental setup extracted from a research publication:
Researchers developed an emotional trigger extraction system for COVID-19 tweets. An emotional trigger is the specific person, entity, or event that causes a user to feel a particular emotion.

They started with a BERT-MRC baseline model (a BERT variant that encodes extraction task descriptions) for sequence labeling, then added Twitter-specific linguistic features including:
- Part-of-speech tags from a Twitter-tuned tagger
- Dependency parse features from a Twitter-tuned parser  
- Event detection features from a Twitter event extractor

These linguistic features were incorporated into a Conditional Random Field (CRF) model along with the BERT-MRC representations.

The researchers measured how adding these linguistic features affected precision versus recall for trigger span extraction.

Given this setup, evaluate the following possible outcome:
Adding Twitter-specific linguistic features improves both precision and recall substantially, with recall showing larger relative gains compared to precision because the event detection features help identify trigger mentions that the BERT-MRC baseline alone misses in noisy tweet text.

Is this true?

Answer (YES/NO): YES